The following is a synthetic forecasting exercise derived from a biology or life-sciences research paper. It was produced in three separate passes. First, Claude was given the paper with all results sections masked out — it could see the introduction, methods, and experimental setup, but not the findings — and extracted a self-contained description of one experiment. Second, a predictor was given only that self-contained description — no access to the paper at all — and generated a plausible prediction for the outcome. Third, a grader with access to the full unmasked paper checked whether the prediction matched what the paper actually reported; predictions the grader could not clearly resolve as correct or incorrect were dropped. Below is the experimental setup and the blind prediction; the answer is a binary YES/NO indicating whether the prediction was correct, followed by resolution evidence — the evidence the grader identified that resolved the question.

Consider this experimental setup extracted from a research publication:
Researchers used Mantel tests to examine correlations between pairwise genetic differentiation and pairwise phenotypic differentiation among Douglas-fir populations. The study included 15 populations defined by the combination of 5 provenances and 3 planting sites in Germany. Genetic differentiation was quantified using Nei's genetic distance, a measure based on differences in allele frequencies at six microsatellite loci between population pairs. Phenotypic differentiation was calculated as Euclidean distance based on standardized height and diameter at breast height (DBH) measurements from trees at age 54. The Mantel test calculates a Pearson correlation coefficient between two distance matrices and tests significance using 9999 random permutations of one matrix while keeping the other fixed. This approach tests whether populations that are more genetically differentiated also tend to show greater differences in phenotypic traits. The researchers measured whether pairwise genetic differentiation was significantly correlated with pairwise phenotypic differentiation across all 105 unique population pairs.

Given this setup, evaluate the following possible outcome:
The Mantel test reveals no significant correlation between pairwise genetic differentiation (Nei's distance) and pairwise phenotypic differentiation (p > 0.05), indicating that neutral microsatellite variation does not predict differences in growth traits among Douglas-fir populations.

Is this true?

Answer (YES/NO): NO